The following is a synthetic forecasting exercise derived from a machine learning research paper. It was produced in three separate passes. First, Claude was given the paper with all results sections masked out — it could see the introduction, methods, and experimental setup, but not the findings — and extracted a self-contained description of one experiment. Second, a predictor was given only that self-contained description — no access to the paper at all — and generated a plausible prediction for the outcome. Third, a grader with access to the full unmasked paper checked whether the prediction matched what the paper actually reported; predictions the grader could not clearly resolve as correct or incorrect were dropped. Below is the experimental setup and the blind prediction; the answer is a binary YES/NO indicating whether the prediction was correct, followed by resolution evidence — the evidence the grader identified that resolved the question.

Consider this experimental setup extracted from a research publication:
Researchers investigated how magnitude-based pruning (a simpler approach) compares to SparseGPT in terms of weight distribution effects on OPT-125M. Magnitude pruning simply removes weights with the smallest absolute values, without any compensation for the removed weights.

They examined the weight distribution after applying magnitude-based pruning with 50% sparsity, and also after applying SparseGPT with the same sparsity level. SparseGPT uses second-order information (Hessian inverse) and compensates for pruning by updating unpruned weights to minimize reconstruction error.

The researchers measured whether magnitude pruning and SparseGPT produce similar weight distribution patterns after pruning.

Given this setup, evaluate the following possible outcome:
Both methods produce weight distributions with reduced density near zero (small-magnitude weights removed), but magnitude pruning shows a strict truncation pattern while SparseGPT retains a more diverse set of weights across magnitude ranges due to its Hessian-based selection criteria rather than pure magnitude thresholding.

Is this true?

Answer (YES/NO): NO